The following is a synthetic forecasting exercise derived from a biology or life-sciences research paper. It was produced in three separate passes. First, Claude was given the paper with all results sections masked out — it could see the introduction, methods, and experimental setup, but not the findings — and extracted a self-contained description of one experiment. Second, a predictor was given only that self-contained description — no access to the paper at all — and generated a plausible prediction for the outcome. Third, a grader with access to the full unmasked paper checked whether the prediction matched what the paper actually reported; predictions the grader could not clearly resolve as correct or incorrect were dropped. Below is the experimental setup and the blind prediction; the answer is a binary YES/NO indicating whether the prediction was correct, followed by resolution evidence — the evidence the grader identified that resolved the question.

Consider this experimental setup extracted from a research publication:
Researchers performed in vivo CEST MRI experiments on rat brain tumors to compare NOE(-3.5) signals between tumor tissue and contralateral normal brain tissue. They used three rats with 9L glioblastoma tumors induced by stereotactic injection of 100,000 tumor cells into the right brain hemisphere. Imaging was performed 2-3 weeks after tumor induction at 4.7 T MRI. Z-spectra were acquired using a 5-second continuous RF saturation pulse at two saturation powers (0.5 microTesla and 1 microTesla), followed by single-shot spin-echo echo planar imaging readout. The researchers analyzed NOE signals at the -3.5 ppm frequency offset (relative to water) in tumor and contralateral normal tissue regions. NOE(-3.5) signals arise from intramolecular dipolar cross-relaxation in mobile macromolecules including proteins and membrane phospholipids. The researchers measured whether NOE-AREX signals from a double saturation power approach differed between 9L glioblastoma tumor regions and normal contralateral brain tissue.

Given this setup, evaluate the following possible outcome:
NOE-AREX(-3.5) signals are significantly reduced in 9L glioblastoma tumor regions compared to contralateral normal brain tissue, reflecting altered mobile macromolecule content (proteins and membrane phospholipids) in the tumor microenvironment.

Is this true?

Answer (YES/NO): YES